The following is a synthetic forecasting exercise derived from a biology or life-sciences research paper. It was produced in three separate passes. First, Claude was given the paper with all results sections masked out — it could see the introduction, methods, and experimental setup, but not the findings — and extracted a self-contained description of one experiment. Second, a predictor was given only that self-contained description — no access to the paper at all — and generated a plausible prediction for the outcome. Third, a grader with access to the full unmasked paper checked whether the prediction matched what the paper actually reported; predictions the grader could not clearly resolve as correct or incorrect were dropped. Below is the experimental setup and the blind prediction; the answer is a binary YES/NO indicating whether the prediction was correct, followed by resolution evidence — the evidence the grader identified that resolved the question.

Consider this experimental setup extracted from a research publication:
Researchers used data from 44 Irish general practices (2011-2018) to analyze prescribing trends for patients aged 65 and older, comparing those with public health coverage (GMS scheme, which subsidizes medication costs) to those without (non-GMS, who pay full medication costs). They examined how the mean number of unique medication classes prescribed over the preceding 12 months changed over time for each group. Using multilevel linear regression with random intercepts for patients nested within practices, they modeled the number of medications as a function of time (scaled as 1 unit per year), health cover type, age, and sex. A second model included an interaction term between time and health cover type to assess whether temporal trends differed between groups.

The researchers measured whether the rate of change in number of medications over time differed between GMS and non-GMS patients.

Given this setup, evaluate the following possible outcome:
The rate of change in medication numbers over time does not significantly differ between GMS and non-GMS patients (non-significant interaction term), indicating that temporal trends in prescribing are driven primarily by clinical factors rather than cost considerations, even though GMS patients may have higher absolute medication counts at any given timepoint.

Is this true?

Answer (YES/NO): NO